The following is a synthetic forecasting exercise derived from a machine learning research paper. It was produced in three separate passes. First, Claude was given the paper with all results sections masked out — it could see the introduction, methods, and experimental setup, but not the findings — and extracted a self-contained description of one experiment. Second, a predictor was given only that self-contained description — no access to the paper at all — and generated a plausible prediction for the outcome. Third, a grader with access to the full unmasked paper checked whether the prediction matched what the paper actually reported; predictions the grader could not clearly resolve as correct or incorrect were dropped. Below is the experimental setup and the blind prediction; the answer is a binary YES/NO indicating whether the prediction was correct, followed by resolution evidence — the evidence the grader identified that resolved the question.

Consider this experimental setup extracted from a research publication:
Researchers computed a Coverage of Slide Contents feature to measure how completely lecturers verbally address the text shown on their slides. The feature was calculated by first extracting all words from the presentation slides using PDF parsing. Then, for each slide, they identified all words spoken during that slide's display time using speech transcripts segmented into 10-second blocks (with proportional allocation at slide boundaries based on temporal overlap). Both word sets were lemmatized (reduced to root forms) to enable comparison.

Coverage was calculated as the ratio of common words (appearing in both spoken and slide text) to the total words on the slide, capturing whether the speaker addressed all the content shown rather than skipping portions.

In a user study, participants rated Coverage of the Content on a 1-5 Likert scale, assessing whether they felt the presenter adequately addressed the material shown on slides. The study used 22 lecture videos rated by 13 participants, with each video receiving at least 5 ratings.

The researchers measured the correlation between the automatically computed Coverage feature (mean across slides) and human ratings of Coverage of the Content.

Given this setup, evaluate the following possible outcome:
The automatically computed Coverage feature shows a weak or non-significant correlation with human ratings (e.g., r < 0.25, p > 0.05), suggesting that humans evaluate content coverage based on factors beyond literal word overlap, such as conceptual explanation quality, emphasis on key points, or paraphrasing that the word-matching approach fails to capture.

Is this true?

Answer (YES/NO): YES